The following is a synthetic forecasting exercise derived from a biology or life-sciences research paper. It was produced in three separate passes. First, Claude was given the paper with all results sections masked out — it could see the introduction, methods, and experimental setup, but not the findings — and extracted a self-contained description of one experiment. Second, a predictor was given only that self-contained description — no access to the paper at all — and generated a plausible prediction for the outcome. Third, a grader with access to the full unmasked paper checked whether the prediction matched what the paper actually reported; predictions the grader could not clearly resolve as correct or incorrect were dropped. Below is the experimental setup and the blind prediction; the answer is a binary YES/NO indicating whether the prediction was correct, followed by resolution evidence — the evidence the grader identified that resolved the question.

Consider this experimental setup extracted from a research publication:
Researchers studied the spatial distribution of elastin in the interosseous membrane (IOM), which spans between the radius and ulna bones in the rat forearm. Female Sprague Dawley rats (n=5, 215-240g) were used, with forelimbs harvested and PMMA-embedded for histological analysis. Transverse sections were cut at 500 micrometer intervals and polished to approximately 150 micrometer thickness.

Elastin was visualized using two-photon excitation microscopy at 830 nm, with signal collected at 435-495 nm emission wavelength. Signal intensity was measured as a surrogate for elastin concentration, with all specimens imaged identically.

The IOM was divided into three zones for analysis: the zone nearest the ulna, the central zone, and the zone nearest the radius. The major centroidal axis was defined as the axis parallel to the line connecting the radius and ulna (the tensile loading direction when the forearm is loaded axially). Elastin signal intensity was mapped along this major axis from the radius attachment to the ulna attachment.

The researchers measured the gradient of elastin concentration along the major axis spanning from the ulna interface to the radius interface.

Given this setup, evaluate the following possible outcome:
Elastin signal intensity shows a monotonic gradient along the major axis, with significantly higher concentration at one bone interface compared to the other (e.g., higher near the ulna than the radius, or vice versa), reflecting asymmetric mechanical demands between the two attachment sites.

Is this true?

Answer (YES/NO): YES